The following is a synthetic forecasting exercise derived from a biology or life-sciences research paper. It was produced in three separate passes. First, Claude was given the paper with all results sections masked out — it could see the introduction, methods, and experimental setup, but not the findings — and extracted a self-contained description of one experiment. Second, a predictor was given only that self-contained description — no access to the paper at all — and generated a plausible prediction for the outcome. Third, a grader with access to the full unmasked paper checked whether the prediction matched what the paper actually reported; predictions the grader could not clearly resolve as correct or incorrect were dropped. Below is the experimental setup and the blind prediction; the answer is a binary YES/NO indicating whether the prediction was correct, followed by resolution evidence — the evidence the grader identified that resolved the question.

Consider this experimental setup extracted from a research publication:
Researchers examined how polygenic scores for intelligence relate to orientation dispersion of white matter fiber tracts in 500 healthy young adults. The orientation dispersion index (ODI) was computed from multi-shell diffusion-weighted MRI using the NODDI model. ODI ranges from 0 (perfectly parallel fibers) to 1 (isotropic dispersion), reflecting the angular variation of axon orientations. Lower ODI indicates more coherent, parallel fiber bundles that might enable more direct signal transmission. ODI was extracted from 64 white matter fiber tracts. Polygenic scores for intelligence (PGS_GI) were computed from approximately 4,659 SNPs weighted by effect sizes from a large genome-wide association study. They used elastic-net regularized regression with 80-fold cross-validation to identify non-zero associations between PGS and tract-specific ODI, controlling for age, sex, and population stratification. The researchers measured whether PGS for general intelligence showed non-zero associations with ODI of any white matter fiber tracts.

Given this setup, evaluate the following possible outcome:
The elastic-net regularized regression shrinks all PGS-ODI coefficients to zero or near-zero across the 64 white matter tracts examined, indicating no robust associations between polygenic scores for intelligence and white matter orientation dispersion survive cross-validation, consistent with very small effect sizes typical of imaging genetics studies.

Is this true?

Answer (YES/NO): NO